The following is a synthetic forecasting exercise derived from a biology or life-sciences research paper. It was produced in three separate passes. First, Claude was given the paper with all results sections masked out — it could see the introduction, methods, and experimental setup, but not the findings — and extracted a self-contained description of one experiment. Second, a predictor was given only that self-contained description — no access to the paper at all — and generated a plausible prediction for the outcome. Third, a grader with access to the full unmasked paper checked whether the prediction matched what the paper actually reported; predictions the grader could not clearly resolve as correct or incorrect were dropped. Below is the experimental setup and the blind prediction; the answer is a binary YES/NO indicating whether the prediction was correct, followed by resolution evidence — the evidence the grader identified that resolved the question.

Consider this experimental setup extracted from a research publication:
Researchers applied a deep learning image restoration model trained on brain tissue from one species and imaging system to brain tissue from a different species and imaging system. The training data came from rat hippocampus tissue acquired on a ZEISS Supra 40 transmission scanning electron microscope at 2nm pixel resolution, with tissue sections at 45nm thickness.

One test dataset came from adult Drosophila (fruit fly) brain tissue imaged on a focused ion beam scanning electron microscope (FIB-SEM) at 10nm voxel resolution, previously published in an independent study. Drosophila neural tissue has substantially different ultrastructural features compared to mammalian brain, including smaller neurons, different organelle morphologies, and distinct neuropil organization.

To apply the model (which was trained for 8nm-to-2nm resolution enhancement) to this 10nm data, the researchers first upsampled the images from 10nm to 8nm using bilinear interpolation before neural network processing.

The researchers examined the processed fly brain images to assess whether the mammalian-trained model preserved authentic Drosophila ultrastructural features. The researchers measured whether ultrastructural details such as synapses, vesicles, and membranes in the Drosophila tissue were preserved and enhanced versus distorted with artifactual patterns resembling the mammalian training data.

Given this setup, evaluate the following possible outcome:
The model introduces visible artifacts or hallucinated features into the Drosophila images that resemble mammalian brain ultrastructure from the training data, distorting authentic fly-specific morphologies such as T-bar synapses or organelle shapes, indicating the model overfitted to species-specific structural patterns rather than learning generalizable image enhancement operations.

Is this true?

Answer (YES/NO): NO